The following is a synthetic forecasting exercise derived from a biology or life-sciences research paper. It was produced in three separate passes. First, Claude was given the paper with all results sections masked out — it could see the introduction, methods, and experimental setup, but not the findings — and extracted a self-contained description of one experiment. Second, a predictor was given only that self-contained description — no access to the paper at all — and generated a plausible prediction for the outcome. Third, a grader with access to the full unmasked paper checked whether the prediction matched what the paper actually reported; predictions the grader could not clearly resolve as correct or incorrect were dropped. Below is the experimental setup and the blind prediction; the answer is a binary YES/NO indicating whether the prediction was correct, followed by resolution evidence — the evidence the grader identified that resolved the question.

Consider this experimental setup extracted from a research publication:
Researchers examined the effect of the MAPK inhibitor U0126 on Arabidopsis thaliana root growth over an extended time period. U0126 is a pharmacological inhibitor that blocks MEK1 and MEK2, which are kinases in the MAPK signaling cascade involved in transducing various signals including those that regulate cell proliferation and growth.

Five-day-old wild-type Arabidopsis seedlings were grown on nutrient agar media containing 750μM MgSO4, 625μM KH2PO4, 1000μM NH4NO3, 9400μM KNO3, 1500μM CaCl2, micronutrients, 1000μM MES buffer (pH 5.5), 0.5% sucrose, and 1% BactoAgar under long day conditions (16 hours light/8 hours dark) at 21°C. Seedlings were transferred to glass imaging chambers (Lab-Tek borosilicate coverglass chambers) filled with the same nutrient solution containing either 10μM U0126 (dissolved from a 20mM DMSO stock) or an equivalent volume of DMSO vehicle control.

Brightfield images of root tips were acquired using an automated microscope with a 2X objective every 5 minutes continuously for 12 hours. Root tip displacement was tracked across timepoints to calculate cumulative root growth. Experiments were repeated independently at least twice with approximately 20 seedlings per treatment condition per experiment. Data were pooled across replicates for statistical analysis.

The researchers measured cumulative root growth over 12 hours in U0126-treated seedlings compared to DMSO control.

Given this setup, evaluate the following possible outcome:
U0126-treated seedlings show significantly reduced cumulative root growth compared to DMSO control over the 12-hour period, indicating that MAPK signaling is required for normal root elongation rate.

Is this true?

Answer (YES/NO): YES